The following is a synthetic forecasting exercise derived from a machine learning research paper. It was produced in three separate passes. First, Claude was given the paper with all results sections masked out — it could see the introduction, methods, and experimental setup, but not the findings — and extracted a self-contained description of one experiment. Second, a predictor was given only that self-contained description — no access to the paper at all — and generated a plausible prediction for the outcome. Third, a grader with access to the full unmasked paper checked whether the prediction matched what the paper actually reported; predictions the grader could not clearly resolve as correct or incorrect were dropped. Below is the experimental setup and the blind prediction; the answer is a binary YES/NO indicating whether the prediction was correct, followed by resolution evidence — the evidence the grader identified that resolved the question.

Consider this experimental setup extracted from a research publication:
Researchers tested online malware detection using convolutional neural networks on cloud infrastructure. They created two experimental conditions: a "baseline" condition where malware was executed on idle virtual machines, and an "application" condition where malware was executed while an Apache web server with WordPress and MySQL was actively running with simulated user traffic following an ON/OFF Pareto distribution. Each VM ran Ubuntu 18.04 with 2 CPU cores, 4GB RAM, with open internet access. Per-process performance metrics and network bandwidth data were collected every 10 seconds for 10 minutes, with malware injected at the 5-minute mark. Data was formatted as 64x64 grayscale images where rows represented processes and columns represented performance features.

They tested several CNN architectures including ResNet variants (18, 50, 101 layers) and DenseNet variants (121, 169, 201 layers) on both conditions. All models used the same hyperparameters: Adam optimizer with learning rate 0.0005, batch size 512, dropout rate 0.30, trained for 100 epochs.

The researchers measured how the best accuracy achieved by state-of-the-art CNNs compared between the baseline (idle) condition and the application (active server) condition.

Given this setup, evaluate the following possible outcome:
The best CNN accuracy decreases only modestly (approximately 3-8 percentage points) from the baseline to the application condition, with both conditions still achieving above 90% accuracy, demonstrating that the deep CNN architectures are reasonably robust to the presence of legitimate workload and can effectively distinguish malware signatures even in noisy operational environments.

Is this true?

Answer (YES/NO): NO